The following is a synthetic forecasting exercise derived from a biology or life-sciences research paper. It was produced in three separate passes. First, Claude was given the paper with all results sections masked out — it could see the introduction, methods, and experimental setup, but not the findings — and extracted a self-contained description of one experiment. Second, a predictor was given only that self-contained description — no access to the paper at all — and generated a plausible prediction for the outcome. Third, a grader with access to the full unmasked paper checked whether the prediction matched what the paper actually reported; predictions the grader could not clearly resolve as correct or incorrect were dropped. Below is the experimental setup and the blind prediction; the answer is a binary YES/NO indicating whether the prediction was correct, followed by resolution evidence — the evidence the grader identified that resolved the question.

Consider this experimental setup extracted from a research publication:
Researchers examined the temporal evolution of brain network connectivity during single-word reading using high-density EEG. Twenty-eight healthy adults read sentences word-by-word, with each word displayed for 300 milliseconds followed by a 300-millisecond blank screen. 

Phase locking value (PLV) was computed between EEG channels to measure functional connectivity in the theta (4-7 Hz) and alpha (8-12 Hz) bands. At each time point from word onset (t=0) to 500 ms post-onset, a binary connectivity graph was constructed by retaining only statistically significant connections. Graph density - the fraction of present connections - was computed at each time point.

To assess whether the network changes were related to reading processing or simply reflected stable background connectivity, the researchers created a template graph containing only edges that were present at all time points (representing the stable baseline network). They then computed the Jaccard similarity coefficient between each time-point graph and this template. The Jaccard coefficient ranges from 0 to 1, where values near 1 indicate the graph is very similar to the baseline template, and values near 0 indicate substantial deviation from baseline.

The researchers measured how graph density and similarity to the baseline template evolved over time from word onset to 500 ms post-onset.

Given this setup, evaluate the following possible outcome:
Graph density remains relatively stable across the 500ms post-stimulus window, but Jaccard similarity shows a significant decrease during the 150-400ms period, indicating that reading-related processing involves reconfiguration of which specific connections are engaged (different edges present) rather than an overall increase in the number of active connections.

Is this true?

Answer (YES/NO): NO